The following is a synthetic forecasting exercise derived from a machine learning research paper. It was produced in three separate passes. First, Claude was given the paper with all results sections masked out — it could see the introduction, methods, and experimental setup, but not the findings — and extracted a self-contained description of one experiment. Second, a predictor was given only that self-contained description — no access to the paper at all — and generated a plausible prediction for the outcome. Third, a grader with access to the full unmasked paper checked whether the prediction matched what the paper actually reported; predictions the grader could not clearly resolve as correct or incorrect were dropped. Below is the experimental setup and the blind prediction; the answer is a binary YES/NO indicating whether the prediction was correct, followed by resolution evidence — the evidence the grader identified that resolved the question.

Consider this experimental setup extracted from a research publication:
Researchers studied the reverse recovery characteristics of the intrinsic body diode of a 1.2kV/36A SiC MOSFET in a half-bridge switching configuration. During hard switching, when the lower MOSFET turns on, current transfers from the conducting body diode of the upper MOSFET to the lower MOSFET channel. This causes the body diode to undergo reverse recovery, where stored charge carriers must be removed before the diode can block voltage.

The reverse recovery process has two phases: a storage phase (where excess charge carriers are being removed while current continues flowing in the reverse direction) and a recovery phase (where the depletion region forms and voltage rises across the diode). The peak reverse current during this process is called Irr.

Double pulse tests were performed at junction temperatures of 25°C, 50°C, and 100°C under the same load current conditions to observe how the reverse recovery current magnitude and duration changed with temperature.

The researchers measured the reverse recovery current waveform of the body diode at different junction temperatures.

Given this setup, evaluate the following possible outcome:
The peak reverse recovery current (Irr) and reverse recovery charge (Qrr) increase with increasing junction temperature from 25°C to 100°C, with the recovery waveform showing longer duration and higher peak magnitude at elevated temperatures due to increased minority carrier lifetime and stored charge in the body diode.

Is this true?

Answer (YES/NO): YES